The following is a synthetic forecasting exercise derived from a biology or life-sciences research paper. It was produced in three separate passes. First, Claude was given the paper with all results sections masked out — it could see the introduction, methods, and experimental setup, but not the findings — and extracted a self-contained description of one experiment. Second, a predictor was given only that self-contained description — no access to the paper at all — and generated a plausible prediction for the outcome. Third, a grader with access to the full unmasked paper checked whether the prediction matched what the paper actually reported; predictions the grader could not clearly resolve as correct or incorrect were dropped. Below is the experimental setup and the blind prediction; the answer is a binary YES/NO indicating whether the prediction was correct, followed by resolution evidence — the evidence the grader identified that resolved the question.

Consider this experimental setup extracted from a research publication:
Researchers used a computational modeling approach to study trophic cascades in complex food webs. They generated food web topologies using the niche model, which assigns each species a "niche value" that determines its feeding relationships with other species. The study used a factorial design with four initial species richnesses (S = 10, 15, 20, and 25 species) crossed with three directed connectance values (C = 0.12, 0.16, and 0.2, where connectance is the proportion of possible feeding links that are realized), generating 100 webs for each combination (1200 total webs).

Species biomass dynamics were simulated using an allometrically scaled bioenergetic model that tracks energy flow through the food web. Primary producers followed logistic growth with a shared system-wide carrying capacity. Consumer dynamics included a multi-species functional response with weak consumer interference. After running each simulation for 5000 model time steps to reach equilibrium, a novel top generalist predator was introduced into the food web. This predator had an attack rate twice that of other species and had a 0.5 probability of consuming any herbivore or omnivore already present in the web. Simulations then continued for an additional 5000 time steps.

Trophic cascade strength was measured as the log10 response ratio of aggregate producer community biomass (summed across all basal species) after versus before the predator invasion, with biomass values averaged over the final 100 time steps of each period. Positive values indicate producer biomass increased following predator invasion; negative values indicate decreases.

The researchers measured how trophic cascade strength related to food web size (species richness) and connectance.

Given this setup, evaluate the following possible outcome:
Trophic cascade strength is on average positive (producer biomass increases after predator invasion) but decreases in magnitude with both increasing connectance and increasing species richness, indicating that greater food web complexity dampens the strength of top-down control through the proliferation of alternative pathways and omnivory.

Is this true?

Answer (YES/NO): NO